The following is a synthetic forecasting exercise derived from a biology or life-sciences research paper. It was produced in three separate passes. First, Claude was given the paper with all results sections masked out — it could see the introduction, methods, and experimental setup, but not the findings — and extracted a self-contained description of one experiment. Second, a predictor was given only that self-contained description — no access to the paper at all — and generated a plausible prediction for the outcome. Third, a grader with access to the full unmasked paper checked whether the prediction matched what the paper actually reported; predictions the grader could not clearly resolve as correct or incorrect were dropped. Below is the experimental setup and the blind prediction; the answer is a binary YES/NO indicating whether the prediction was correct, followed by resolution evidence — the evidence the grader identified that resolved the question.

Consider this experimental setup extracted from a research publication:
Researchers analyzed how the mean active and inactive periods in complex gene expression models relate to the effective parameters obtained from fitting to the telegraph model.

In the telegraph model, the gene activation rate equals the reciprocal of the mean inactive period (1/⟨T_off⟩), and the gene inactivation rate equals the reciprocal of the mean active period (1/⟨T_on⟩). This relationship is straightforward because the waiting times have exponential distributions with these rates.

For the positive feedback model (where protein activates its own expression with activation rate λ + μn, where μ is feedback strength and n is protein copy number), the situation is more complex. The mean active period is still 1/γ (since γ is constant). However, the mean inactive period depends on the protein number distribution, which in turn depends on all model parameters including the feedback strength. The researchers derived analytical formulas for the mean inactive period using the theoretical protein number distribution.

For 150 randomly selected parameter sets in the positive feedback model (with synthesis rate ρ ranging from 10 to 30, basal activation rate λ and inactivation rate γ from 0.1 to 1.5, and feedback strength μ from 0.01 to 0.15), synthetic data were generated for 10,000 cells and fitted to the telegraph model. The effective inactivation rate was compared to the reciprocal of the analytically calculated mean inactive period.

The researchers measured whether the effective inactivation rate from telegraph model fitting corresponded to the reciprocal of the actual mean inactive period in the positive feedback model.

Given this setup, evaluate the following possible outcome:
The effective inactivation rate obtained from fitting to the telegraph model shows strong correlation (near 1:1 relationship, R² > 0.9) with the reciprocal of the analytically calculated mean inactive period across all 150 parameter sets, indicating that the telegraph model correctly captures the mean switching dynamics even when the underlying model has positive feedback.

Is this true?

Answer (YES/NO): NO